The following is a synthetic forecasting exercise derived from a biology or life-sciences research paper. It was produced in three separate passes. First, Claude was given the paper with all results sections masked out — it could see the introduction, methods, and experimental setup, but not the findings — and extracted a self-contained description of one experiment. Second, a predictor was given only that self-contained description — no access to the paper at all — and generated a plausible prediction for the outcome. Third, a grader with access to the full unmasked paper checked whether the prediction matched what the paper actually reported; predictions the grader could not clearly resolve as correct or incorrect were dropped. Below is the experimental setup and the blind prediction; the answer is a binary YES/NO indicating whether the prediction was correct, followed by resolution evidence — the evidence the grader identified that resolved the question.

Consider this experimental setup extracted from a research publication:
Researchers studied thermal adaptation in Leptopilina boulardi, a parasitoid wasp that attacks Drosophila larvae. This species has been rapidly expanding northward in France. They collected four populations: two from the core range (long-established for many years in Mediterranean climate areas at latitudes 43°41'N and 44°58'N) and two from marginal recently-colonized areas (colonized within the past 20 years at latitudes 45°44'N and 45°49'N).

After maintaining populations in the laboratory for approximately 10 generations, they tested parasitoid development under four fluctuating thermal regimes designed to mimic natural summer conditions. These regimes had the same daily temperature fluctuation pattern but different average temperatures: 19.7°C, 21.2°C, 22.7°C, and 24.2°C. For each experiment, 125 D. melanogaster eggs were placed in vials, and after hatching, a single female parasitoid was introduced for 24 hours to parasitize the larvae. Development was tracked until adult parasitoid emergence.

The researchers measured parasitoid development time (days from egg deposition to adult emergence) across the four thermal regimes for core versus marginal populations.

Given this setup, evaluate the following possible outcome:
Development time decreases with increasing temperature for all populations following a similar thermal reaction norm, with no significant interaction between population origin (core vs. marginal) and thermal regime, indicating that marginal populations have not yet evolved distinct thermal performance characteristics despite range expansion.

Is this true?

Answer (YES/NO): YES